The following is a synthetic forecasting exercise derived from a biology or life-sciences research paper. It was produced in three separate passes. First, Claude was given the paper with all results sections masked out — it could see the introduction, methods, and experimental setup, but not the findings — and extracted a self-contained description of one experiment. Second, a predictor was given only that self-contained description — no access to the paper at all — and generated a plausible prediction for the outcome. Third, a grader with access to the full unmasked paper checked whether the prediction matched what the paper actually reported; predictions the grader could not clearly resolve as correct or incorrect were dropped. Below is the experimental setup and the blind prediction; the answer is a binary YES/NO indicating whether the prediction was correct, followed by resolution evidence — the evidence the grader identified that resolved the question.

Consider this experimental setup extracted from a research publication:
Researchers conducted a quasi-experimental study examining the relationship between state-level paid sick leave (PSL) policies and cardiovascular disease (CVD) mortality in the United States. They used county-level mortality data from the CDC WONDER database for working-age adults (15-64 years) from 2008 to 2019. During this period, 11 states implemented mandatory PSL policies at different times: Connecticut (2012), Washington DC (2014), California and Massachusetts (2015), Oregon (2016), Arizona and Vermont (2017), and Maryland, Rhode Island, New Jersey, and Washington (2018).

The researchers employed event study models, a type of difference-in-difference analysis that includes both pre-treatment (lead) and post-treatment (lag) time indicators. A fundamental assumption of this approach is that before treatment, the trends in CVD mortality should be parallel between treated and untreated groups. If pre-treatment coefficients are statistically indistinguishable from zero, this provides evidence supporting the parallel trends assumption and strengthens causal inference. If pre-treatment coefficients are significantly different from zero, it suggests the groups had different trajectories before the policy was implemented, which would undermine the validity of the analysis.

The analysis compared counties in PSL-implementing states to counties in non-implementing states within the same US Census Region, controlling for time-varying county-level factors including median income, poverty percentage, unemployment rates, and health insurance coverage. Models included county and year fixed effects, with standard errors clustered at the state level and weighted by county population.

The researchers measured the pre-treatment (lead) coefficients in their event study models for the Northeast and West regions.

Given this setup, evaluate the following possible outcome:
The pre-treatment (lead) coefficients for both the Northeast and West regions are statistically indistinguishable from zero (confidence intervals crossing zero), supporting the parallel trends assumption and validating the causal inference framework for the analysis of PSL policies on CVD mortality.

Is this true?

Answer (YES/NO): NO